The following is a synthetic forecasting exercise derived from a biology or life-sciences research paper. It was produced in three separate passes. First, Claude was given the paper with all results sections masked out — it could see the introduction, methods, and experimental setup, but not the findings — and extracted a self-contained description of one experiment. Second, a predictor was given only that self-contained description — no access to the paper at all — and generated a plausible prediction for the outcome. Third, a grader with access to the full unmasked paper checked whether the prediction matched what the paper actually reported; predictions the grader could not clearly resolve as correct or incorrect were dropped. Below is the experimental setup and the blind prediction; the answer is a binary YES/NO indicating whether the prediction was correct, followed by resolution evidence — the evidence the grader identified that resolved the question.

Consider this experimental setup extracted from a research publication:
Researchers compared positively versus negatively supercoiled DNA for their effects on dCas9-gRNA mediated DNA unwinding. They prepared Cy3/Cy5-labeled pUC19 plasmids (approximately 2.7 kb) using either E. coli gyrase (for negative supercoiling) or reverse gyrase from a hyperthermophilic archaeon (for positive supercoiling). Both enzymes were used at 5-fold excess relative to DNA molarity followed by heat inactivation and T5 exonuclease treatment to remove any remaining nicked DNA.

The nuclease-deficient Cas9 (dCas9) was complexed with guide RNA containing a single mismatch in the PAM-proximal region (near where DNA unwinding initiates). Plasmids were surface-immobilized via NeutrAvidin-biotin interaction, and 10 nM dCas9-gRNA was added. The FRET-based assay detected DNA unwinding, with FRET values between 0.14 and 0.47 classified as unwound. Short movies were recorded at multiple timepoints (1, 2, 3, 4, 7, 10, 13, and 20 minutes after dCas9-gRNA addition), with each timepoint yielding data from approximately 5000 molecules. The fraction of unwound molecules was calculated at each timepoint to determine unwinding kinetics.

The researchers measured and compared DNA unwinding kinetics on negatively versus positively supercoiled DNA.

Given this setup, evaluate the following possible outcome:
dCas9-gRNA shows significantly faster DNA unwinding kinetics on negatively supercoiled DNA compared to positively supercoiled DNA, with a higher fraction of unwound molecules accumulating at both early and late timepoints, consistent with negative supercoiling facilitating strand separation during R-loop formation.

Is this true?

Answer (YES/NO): YES